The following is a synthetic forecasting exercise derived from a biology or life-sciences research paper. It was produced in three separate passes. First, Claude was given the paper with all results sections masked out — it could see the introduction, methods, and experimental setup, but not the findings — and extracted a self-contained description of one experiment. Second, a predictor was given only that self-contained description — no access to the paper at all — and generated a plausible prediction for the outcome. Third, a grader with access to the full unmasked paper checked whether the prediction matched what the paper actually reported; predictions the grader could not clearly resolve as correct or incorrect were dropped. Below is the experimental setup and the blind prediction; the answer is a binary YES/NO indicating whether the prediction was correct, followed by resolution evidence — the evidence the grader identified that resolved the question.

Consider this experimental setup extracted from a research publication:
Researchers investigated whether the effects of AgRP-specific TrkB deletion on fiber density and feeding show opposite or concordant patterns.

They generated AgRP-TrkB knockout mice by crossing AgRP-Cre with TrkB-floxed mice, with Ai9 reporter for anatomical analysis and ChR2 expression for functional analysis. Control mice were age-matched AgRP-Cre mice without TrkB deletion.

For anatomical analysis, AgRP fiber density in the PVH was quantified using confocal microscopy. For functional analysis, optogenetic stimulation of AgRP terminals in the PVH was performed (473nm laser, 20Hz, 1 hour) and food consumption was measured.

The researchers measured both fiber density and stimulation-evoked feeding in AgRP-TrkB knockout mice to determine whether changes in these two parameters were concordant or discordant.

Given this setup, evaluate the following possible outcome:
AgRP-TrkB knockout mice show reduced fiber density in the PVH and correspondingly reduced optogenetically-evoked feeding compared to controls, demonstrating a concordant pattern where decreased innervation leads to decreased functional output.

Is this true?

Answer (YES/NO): NO